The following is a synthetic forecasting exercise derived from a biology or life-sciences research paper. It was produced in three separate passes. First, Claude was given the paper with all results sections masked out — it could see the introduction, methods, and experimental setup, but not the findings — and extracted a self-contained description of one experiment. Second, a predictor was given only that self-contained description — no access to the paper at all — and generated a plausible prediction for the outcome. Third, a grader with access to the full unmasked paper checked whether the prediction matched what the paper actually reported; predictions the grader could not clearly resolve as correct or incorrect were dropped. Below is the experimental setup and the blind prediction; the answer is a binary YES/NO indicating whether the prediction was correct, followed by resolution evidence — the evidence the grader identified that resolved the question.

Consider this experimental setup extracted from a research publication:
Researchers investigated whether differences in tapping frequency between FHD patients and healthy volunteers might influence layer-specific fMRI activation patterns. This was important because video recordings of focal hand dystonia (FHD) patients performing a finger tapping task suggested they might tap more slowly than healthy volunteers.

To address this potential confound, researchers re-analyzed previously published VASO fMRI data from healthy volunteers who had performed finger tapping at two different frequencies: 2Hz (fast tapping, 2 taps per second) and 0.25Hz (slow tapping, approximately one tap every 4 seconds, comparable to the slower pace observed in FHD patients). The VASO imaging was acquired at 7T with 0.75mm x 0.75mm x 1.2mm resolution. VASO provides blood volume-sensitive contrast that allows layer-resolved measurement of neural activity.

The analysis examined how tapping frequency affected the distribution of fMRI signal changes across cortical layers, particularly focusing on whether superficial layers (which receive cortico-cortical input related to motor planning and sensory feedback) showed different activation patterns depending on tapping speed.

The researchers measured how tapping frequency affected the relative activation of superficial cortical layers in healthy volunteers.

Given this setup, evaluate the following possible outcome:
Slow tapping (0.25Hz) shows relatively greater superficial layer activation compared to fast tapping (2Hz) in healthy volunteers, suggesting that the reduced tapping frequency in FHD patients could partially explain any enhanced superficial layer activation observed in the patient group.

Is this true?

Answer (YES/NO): NO